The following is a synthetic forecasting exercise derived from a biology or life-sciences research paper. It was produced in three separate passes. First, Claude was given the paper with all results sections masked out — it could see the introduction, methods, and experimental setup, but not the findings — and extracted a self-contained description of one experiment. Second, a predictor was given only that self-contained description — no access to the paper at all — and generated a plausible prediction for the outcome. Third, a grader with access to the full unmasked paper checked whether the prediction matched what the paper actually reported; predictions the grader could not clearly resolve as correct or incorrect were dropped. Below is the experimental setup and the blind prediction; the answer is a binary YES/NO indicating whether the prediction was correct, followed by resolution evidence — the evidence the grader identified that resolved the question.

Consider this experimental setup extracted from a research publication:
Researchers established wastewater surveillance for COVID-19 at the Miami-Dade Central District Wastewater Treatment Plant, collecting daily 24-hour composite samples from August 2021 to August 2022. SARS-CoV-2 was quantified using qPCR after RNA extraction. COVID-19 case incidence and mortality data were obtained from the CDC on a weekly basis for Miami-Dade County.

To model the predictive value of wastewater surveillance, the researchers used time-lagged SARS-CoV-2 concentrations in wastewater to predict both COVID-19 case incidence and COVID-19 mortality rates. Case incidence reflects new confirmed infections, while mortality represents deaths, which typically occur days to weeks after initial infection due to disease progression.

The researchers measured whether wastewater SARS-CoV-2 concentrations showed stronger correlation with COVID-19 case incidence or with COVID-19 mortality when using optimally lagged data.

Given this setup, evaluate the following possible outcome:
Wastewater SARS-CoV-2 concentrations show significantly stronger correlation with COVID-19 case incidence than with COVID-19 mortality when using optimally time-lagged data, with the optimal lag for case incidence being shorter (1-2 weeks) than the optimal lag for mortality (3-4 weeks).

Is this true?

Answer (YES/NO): NO